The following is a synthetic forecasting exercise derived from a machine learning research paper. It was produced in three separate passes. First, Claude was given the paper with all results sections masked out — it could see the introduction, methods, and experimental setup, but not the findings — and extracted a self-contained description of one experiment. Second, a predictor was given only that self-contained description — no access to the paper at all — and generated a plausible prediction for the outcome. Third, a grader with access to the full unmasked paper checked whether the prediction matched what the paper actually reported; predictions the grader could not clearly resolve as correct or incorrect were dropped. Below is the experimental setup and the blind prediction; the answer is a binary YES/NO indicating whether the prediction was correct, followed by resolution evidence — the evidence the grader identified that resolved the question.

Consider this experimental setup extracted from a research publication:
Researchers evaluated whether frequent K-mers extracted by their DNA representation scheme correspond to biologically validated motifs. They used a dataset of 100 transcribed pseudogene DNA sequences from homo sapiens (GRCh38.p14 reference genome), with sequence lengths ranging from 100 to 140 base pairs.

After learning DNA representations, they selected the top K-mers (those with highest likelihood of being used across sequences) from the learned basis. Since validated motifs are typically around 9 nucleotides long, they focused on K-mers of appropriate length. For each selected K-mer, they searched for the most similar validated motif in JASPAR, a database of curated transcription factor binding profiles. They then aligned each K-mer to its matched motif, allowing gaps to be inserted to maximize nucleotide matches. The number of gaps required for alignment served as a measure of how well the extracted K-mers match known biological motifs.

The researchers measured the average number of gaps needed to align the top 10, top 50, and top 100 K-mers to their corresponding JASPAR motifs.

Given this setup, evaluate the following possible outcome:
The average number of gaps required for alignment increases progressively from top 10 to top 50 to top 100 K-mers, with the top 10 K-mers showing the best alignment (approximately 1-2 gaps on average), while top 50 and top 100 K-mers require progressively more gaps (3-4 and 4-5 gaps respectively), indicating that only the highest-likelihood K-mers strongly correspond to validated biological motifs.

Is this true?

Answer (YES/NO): NO